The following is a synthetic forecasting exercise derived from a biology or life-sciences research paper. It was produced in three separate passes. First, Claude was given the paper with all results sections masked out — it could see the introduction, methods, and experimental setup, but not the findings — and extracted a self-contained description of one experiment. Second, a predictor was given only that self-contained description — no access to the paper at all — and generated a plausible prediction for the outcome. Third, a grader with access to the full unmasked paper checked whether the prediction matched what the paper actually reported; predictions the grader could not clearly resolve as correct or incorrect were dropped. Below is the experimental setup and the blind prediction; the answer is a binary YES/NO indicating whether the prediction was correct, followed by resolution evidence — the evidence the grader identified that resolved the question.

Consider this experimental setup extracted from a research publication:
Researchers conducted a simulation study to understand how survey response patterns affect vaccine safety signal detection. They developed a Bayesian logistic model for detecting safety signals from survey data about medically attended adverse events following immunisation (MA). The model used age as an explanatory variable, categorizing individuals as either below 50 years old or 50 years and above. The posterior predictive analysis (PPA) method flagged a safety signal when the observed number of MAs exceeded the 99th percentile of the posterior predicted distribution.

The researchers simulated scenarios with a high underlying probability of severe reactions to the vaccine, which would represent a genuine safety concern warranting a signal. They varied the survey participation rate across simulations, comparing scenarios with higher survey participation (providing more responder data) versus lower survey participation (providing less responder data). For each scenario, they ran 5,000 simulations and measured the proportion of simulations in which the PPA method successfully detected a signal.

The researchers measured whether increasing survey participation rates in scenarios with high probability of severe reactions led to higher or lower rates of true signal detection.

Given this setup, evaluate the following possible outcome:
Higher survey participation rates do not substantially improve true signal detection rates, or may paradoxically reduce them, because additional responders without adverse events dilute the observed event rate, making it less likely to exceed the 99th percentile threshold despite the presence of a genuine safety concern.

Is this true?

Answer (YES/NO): NO